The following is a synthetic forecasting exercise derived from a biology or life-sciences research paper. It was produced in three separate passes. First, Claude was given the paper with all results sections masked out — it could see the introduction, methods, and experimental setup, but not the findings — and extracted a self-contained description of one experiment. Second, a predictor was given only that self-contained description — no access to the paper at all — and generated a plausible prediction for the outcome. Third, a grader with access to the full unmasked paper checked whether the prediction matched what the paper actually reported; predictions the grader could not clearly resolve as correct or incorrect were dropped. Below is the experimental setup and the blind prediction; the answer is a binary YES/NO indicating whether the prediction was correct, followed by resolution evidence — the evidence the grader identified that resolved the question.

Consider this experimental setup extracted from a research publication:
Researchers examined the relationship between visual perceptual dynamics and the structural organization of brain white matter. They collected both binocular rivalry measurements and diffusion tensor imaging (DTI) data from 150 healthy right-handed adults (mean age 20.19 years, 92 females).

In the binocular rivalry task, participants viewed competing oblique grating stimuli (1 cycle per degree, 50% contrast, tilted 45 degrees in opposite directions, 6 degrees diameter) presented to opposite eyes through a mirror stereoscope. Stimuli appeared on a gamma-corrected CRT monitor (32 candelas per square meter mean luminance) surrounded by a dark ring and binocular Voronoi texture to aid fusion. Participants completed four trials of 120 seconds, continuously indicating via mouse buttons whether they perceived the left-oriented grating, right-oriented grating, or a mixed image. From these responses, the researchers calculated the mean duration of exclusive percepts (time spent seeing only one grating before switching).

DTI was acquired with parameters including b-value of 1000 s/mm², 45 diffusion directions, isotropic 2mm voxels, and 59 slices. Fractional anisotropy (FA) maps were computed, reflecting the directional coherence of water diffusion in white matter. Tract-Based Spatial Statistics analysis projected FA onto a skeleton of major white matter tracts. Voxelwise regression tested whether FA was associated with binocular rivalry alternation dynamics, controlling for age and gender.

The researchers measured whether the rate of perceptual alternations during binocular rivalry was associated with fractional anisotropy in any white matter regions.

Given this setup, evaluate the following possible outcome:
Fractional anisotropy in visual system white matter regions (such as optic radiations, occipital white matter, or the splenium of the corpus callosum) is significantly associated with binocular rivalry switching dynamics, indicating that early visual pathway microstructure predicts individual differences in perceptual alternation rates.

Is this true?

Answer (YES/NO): NO